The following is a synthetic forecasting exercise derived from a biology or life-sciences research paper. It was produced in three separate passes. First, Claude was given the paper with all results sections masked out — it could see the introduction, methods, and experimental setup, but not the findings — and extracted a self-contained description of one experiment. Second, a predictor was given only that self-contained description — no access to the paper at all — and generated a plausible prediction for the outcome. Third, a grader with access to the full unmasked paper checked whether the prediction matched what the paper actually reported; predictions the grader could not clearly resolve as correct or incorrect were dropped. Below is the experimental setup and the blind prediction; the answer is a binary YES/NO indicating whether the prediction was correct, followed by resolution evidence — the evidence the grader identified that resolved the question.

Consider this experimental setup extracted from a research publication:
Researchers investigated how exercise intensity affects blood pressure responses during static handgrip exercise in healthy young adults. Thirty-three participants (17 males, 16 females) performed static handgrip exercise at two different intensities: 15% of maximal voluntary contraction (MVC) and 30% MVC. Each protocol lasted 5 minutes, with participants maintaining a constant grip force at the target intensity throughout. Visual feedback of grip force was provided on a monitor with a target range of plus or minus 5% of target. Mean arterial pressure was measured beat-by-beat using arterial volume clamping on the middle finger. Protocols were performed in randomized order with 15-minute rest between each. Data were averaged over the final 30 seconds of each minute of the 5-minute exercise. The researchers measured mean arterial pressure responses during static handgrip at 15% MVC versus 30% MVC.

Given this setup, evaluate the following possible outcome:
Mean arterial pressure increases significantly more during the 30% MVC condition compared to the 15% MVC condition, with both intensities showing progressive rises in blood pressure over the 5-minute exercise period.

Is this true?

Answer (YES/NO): YES